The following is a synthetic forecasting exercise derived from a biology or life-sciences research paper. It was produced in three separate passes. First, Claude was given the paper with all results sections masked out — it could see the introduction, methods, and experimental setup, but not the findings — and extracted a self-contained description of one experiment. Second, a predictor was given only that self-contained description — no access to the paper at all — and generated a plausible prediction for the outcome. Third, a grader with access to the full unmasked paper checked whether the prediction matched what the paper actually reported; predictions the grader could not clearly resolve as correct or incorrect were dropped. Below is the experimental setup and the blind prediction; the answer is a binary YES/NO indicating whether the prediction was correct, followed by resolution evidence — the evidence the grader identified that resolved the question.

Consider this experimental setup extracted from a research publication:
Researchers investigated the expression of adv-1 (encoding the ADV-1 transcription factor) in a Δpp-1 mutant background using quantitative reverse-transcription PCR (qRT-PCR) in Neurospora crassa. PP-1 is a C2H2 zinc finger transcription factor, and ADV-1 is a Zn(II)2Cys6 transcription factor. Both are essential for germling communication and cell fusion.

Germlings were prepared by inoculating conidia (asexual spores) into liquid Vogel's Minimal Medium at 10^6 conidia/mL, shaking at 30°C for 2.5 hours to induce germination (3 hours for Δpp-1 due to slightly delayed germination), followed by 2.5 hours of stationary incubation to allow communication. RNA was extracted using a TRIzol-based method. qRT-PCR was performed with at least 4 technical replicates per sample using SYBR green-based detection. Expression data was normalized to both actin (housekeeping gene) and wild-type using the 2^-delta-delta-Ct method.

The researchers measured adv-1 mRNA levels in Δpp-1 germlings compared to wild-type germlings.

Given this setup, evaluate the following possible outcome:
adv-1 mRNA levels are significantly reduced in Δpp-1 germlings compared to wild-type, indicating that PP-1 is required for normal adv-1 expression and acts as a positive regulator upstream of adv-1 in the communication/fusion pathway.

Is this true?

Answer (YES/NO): YES